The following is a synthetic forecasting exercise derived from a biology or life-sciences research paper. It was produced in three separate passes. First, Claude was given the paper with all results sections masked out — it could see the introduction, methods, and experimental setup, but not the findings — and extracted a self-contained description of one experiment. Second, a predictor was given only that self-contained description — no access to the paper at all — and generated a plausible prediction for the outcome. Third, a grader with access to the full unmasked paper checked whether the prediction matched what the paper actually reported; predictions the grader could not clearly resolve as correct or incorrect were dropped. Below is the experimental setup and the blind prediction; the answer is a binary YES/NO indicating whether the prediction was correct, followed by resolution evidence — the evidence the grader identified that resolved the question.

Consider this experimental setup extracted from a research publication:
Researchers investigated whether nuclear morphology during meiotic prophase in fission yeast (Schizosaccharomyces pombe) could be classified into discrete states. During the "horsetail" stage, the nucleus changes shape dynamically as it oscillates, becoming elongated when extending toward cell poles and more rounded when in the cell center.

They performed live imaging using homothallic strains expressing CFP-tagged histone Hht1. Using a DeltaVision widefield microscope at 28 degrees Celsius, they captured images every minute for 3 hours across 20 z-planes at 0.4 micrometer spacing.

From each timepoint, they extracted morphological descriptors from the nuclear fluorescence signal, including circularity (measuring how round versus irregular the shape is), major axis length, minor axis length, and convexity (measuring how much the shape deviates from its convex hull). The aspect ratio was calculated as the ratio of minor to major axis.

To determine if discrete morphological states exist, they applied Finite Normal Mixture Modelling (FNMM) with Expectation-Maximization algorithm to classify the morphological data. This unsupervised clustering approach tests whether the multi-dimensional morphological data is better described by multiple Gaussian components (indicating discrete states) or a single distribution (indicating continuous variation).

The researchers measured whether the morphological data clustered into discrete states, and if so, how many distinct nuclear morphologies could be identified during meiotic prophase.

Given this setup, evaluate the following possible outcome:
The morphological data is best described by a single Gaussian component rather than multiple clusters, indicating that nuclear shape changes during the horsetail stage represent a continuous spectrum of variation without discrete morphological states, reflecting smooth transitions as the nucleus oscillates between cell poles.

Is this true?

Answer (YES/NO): NO